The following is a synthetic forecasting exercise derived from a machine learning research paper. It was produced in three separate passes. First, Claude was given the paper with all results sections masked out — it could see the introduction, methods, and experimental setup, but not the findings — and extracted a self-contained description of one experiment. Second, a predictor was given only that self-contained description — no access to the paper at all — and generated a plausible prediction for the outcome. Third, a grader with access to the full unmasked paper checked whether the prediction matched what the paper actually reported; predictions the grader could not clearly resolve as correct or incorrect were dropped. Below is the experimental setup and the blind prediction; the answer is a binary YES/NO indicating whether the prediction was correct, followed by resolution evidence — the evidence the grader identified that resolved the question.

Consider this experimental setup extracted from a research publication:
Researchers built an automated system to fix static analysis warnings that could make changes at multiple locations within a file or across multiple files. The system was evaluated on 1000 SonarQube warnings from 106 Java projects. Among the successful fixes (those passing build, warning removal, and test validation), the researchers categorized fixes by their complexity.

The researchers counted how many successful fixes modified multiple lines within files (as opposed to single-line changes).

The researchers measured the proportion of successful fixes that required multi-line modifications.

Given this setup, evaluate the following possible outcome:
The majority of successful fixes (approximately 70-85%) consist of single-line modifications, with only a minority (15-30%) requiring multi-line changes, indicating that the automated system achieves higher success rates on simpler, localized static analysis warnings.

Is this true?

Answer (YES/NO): NO